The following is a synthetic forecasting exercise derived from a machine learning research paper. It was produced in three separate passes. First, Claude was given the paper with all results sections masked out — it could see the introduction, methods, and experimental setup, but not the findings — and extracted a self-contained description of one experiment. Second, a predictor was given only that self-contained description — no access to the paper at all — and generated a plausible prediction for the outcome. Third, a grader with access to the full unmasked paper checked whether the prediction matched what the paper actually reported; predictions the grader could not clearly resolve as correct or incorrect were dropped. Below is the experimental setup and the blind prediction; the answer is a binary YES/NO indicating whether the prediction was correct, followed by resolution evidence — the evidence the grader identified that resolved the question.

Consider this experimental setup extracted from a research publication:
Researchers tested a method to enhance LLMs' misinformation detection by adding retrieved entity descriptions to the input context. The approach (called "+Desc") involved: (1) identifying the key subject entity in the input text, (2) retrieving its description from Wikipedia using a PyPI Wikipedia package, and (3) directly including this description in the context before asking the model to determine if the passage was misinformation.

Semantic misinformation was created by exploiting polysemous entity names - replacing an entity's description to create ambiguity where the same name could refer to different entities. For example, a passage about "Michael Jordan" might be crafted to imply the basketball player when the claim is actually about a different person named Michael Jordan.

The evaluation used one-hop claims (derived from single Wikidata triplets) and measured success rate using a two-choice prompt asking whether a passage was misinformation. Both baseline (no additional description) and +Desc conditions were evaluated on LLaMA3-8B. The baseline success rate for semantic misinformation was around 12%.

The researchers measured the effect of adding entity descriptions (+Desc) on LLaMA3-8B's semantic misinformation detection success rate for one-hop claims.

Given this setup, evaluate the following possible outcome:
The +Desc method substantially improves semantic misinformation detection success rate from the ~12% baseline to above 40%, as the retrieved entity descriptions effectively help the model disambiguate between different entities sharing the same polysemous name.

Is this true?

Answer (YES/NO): NO